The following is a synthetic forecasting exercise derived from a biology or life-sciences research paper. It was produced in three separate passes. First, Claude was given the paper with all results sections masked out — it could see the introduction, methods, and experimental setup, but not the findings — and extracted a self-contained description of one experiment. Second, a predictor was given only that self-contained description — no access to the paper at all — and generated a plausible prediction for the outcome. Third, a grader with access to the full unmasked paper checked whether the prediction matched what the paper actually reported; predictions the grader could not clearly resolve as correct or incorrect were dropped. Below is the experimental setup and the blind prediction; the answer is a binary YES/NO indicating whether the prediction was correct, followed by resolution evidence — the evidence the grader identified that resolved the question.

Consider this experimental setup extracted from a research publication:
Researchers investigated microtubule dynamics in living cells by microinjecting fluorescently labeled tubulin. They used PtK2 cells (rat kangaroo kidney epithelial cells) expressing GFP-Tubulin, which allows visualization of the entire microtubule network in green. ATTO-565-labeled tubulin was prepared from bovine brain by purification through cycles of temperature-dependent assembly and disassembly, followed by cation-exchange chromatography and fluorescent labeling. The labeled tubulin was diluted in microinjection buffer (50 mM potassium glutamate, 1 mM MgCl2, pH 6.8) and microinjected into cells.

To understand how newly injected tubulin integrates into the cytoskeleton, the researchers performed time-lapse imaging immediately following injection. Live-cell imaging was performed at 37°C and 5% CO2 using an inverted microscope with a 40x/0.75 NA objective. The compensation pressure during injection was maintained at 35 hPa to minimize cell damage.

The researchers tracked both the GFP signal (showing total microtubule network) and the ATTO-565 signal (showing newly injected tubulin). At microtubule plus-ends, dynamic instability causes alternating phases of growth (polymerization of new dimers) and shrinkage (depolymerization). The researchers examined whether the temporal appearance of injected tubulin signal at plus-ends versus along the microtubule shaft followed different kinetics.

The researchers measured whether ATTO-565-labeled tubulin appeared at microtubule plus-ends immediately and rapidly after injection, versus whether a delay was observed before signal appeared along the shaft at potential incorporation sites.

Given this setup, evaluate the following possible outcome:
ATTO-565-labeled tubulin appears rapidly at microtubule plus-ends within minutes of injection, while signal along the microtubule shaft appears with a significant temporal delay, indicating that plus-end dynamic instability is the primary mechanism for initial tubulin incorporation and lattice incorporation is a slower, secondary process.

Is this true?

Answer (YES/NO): NO